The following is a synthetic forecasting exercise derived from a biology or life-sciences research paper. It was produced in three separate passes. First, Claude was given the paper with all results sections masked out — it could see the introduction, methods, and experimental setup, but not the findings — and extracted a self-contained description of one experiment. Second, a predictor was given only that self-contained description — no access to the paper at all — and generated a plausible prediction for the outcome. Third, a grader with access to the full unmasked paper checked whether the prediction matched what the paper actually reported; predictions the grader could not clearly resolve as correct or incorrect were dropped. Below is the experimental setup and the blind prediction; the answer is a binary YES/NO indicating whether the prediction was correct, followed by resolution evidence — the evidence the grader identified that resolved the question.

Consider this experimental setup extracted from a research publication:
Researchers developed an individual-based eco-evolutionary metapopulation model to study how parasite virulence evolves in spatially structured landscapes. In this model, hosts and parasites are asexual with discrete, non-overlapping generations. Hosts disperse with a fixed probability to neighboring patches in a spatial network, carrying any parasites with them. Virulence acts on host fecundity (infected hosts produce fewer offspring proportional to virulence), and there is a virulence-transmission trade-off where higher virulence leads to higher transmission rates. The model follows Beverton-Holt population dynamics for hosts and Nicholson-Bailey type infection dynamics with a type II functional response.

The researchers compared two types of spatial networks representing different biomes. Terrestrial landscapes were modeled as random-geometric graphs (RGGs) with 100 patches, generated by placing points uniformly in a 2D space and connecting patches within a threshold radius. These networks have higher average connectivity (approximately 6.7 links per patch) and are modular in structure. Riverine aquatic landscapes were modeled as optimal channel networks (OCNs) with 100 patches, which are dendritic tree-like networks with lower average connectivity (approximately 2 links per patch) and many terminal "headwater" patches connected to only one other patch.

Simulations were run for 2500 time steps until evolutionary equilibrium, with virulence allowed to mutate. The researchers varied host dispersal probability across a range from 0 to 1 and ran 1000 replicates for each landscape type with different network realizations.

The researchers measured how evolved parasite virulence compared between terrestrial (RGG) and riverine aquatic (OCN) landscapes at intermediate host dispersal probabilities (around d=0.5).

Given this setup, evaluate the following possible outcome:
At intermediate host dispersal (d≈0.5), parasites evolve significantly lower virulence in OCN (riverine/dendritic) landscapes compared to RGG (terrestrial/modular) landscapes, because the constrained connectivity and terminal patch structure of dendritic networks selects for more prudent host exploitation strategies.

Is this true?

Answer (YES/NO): NO